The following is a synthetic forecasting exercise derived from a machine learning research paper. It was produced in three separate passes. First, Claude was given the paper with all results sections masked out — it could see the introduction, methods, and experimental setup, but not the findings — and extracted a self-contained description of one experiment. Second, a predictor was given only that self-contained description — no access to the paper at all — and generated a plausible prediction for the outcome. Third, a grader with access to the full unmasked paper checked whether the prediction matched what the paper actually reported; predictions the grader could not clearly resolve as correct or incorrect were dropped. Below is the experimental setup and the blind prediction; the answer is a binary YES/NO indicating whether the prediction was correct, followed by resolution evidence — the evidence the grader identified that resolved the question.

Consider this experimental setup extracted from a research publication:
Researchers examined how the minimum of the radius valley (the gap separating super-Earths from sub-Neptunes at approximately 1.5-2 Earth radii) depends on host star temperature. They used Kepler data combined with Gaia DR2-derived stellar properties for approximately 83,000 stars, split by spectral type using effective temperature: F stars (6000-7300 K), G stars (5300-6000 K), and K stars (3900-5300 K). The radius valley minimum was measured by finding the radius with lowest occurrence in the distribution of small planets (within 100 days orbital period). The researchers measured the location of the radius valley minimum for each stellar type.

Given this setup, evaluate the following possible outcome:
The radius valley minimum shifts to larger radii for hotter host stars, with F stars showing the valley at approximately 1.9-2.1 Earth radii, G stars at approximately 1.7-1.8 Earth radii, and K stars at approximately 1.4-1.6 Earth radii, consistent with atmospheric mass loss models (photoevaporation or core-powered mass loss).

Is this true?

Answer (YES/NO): NO